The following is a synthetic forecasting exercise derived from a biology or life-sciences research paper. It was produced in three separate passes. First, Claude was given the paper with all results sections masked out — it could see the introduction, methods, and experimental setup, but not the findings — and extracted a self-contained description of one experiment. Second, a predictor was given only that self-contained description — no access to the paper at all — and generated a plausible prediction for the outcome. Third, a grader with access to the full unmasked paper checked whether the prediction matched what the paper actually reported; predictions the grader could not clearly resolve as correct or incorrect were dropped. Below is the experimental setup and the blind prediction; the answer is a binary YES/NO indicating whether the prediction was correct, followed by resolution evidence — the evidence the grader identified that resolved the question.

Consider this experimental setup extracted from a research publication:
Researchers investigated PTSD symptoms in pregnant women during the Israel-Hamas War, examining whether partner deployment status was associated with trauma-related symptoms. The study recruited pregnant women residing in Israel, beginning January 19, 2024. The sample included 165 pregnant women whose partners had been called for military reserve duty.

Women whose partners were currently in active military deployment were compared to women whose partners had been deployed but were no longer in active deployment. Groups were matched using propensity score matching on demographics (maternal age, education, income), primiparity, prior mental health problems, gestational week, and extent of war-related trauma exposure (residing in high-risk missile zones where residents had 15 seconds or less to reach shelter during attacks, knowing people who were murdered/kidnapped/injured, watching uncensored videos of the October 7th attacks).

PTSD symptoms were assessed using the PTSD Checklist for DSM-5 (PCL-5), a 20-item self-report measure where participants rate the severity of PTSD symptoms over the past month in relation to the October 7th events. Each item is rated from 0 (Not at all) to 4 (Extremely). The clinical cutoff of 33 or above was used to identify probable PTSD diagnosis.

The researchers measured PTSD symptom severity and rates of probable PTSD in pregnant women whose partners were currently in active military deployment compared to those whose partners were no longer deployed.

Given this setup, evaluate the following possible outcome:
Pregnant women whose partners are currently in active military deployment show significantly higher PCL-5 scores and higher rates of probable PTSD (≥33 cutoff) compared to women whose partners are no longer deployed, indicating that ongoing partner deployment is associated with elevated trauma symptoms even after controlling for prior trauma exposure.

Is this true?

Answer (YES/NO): NO